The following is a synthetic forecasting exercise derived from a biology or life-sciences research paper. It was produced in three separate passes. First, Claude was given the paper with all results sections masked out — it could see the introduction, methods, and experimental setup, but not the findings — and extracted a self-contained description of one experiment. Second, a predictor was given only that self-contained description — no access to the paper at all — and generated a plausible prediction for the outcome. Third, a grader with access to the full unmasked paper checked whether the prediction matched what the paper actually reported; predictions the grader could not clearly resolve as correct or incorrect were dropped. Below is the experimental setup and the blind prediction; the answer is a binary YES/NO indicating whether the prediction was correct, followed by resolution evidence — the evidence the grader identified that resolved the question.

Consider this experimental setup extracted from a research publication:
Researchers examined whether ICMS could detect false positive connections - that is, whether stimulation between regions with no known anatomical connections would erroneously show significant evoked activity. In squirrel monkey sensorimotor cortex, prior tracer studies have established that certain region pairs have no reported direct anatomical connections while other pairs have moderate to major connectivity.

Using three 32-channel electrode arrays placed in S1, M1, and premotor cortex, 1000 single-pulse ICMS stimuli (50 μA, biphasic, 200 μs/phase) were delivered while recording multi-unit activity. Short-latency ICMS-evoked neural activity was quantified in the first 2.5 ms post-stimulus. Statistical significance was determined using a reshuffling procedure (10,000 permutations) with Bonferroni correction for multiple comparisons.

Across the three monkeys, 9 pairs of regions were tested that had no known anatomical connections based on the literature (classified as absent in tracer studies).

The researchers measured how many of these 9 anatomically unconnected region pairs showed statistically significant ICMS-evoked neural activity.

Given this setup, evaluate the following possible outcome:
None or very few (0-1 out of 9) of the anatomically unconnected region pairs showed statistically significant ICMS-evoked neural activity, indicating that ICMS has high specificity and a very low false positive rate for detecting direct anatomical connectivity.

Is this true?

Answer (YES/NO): NO